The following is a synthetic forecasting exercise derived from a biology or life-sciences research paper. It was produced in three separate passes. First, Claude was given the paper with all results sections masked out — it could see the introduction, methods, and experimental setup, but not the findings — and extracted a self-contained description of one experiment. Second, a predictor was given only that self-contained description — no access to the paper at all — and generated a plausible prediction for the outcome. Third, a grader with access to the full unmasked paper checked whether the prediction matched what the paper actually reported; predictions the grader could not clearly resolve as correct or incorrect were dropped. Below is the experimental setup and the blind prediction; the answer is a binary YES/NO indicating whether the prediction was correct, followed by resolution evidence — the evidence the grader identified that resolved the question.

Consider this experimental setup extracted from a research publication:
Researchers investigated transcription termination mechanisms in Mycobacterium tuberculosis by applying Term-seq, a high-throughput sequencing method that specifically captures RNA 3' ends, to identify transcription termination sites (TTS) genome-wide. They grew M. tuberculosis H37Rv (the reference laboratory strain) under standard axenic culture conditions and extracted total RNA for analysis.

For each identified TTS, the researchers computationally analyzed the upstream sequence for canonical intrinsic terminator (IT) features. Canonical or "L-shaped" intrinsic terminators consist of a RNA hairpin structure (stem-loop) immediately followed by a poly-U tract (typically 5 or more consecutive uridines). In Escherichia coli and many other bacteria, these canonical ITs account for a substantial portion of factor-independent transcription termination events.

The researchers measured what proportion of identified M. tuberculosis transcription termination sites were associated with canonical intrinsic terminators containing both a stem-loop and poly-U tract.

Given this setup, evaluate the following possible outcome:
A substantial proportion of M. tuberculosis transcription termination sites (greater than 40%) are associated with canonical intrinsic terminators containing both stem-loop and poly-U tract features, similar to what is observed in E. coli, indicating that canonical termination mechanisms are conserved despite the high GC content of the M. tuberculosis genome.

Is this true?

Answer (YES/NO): NO